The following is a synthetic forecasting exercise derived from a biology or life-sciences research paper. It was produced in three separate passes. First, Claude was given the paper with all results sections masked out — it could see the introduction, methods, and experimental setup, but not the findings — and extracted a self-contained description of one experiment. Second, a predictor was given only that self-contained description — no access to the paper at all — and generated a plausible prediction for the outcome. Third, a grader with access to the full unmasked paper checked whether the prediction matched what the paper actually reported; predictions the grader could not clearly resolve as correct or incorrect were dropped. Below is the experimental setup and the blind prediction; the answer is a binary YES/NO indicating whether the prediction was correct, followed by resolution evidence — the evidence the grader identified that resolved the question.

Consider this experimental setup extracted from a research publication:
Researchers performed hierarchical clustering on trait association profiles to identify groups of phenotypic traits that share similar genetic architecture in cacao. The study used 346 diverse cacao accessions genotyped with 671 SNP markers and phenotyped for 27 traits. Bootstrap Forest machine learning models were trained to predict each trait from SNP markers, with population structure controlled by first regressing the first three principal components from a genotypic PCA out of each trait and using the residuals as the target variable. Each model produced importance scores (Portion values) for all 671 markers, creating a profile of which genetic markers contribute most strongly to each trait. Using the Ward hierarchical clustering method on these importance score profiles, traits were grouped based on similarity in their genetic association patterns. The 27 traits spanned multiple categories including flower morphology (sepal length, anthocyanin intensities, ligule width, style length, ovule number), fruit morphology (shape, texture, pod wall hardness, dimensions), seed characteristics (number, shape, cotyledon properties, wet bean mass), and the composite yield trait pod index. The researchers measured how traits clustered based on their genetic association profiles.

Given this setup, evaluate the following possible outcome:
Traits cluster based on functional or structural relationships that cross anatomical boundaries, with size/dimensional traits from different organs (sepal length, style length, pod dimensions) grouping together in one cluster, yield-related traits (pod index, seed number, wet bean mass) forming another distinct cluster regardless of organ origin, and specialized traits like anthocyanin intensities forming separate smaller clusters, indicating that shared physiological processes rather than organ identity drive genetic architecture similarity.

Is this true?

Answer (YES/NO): NO